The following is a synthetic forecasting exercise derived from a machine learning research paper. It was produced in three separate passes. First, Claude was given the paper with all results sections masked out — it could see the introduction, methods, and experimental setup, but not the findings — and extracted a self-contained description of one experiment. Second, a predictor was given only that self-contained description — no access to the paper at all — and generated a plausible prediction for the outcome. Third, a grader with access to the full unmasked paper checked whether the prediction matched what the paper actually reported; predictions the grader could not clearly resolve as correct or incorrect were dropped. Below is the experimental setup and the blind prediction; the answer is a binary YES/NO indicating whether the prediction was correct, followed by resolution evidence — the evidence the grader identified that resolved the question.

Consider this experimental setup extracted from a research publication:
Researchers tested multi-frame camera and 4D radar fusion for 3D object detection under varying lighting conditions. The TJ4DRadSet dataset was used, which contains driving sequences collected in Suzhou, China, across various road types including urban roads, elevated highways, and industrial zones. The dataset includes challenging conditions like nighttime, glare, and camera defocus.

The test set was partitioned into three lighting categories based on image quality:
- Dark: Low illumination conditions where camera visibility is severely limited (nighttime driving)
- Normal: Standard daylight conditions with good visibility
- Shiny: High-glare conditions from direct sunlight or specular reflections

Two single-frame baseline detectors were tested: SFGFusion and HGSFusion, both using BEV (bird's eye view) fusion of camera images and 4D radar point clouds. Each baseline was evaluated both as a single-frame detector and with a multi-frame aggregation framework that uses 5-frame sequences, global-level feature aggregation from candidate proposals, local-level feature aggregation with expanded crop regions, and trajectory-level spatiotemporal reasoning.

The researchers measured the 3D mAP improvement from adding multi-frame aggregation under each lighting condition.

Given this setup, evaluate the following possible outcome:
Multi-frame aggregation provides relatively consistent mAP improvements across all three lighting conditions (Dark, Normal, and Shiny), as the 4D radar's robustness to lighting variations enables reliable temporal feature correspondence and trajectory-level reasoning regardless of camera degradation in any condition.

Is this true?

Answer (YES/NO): NO